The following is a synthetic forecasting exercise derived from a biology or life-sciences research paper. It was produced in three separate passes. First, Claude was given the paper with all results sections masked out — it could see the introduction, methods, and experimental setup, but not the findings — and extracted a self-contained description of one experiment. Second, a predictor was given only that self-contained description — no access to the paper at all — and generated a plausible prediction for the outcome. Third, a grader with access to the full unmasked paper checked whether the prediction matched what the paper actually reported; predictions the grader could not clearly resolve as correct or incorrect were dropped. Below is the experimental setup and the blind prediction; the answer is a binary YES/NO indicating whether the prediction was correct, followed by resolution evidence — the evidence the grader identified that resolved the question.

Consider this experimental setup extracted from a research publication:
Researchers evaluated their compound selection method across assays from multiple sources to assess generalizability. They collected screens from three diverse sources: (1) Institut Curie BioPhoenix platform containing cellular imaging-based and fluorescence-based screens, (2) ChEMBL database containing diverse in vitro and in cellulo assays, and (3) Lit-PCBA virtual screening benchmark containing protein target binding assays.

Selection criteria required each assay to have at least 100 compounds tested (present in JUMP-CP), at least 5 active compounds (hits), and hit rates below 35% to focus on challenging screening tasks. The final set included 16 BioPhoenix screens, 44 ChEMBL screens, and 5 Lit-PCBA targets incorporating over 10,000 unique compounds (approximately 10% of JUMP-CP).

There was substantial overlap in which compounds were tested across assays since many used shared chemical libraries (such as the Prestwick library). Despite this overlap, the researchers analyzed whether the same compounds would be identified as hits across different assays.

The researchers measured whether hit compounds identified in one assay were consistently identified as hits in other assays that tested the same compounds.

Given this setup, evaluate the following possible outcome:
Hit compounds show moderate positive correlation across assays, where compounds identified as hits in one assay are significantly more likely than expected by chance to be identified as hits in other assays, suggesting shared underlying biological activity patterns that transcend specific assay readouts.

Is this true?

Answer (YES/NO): NO